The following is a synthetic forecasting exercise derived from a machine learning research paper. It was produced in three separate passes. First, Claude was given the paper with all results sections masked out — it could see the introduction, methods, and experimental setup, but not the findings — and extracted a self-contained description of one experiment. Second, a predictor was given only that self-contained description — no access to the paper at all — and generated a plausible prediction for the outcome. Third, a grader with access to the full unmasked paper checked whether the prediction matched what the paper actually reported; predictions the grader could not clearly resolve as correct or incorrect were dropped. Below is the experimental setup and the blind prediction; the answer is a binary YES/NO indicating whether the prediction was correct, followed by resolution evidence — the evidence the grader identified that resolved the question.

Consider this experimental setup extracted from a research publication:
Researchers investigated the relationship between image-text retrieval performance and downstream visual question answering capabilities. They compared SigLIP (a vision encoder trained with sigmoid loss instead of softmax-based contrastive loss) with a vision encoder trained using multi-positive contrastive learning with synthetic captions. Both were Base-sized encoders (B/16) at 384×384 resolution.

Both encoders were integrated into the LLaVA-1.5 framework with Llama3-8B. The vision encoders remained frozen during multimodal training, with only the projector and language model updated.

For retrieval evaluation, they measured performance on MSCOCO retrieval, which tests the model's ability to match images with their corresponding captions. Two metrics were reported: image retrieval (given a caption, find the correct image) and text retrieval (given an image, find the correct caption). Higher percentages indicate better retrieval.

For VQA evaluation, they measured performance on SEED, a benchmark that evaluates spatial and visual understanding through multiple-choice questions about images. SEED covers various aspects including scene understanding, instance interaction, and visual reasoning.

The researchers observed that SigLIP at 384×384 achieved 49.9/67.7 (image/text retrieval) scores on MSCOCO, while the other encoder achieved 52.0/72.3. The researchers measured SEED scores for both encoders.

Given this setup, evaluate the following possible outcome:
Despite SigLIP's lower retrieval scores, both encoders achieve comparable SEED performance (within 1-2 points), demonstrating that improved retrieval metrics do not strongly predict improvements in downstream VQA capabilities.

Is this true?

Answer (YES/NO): NO